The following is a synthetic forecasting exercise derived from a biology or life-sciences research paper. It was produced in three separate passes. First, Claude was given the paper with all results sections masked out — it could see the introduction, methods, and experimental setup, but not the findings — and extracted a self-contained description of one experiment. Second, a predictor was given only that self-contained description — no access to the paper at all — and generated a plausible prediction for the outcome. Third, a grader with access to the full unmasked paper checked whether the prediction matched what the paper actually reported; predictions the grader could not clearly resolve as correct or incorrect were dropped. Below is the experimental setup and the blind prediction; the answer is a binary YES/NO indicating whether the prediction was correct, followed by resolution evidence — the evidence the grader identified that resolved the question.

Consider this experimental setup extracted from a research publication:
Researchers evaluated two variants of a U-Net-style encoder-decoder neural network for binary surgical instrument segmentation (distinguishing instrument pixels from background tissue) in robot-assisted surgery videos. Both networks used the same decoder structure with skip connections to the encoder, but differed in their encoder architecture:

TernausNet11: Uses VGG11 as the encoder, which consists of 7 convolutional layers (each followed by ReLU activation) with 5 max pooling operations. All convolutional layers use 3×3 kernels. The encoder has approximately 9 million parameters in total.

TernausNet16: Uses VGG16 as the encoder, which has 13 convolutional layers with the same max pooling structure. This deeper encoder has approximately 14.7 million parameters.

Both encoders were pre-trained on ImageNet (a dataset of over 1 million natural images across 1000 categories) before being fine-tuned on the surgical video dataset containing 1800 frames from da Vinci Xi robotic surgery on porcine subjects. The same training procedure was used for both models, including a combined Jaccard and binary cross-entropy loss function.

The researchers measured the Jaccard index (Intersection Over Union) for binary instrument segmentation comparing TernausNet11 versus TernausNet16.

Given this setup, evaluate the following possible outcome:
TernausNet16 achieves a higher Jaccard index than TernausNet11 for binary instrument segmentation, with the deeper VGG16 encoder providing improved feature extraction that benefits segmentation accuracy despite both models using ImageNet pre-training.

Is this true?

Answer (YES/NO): YES